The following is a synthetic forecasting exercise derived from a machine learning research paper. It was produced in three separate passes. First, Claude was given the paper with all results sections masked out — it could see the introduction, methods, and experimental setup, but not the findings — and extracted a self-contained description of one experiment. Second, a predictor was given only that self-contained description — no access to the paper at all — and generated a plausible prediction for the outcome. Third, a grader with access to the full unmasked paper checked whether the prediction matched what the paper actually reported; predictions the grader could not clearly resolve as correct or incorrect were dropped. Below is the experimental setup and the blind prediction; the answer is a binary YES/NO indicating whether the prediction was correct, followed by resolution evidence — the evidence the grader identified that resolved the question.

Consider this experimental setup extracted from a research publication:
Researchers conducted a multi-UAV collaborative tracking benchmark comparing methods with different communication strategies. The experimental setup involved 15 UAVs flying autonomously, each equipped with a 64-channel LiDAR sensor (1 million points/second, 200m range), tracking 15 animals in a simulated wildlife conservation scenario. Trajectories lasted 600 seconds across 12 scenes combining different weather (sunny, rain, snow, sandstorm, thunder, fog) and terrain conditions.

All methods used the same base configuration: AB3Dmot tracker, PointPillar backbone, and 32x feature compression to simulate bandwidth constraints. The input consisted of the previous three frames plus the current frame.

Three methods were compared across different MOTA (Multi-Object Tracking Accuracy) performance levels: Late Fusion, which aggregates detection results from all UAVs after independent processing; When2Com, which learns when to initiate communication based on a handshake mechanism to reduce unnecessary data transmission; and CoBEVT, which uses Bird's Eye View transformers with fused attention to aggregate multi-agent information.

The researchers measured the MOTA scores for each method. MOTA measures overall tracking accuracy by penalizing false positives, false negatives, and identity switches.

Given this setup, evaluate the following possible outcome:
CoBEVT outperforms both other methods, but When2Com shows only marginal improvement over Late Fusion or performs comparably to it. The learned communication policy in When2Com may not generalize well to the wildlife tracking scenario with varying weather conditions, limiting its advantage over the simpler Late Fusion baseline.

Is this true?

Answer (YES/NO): NO